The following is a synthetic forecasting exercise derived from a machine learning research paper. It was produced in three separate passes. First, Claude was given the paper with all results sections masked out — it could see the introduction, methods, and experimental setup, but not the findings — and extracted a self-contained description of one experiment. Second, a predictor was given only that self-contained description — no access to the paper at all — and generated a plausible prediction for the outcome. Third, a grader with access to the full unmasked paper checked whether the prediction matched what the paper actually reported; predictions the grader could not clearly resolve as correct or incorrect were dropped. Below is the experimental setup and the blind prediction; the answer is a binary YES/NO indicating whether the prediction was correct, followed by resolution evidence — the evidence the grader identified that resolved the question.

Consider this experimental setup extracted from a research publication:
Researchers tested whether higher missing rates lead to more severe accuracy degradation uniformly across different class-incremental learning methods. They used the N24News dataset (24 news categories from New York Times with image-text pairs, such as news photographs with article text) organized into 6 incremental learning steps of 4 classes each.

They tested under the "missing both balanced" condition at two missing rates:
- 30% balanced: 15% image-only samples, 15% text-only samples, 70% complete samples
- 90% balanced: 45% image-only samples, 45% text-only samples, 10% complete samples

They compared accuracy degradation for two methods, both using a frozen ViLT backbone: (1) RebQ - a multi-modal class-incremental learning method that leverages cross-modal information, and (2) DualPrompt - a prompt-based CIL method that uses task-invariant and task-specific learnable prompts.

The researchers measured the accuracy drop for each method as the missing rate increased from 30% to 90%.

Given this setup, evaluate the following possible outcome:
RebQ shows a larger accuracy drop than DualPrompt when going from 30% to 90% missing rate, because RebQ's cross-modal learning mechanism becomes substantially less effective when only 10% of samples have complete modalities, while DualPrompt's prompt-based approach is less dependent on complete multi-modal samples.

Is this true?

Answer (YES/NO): NO